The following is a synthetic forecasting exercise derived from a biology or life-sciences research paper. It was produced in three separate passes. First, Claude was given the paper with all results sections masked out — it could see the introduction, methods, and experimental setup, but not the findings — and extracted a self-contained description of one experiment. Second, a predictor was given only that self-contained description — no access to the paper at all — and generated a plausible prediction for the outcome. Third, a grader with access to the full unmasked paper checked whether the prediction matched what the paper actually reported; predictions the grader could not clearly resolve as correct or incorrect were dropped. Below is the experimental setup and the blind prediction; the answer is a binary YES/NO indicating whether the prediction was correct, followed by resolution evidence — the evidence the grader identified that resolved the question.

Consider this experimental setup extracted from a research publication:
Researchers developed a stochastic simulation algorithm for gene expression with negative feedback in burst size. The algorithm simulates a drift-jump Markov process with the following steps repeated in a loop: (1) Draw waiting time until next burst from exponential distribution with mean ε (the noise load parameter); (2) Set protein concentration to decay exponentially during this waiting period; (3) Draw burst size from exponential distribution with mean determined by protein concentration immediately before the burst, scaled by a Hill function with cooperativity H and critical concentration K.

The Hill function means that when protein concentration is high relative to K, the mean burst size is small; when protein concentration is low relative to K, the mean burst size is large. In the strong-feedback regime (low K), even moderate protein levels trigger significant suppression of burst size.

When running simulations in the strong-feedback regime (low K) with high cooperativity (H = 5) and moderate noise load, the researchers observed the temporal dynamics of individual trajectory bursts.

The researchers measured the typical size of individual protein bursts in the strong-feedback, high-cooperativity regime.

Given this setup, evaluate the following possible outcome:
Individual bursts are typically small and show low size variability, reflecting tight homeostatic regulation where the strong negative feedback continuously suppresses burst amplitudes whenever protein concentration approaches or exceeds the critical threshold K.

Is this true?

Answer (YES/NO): NO